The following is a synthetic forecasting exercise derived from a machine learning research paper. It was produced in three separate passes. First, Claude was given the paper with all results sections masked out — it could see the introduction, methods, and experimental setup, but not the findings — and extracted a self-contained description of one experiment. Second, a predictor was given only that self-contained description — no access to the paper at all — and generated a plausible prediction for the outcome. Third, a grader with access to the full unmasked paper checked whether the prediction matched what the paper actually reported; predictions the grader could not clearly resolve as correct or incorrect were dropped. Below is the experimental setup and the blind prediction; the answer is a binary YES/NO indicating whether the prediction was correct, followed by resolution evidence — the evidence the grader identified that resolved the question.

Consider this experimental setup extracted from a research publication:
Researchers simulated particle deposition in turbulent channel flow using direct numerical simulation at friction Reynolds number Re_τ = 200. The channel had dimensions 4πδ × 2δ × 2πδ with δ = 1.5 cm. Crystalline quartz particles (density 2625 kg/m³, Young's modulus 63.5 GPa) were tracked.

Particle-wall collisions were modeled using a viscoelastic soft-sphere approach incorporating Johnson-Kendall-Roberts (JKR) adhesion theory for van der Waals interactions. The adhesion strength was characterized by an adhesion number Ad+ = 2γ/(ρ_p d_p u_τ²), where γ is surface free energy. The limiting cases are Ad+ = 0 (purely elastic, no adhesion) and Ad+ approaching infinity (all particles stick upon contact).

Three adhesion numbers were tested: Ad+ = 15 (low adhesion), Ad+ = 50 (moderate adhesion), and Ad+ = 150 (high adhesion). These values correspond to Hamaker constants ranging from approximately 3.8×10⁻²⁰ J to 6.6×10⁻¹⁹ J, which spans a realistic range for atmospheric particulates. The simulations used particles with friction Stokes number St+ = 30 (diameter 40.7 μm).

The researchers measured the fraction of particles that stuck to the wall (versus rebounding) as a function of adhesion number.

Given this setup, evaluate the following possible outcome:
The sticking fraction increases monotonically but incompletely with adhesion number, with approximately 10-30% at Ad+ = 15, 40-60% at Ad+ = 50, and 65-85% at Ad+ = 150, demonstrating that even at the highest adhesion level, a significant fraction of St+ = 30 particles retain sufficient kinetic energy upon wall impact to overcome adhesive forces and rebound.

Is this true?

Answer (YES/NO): NO